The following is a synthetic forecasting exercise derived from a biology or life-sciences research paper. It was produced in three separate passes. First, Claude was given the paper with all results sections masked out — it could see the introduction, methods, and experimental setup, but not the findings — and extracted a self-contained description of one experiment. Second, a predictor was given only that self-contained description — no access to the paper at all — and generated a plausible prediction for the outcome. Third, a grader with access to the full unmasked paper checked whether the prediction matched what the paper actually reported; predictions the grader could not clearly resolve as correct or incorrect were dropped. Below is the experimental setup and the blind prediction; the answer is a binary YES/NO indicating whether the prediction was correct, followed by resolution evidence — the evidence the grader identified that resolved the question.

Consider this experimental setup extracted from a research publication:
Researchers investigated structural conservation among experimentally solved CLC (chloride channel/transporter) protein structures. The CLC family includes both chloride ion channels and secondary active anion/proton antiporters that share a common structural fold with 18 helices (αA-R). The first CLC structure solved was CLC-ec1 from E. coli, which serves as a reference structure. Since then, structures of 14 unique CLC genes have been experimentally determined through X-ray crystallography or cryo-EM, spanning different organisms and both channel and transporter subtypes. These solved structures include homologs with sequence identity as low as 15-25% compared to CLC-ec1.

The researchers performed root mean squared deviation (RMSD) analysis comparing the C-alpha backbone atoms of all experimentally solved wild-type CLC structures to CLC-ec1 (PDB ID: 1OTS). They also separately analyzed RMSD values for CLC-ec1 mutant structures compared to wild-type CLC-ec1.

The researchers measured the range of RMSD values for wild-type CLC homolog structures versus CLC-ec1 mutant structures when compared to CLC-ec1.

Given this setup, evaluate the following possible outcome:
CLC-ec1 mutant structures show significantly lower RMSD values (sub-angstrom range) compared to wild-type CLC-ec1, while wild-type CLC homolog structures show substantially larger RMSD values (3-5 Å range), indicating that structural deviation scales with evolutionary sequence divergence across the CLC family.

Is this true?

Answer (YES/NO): NO